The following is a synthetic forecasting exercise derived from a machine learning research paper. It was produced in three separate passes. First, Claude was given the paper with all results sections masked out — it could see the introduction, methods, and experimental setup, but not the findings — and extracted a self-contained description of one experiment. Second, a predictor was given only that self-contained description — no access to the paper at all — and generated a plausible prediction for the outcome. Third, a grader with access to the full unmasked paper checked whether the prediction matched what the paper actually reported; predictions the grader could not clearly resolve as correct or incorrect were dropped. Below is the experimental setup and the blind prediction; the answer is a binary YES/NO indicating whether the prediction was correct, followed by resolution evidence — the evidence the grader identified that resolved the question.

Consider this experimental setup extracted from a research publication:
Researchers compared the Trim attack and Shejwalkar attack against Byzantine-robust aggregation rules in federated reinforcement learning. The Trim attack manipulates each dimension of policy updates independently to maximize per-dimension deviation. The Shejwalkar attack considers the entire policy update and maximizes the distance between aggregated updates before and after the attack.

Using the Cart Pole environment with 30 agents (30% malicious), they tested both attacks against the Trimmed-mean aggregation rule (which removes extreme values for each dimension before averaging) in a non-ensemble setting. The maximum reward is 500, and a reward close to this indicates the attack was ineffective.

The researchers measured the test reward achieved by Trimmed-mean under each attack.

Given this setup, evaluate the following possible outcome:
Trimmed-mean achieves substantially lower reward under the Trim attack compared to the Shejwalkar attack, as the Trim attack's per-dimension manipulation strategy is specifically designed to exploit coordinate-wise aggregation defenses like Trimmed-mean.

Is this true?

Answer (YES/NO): NO